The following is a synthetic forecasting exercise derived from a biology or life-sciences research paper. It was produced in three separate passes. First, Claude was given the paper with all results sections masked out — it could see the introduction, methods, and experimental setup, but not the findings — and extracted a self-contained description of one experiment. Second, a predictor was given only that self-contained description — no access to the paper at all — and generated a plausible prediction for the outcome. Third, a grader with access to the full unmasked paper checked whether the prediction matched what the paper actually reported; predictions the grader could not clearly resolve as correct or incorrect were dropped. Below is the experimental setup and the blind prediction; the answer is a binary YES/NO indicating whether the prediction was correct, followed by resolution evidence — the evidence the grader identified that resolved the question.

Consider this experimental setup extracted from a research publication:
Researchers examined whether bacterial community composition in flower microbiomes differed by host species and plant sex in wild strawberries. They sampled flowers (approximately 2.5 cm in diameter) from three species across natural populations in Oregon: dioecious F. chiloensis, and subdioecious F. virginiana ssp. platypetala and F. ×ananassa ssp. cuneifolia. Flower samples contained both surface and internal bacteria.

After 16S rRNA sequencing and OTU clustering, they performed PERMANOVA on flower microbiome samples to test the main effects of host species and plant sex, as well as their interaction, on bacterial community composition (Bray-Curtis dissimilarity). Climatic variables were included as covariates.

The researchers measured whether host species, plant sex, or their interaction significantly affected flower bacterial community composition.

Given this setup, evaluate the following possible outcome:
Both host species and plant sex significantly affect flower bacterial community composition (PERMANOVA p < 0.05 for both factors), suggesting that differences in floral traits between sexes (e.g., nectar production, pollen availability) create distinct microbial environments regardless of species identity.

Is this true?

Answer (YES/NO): NO